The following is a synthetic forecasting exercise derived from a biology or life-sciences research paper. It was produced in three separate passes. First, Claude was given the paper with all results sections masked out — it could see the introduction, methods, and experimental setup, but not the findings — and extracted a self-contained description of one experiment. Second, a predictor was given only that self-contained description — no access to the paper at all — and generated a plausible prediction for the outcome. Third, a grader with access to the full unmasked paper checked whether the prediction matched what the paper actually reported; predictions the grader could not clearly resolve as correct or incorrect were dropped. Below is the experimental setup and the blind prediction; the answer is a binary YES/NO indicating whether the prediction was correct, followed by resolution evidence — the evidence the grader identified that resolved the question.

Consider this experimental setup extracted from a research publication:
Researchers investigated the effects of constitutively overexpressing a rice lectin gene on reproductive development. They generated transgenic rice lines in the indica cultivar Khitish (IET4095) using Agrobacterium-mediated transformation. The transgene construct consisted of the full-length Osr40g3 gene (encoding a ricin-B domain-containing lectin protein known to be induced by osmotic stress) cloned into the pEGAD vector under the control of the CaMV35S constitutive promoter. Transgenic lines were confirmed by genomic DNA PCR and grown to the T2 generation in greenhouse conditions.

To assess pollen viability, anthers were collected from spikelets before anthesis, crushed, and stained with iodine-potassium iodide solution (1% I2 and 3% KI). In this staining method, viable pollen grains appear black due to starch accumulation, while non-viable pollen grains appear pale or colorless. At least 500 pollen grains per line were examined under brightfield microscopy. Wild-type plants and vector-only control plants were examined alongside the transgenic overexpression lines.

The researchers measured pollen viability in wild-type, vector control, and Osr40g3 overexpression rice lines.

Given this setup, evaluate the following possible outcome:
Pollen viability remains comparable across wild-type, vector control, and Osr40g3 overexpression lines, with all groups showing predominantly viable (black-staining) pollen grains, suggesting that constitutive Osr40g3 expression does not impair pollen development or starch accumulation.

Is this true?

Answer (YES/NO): NO